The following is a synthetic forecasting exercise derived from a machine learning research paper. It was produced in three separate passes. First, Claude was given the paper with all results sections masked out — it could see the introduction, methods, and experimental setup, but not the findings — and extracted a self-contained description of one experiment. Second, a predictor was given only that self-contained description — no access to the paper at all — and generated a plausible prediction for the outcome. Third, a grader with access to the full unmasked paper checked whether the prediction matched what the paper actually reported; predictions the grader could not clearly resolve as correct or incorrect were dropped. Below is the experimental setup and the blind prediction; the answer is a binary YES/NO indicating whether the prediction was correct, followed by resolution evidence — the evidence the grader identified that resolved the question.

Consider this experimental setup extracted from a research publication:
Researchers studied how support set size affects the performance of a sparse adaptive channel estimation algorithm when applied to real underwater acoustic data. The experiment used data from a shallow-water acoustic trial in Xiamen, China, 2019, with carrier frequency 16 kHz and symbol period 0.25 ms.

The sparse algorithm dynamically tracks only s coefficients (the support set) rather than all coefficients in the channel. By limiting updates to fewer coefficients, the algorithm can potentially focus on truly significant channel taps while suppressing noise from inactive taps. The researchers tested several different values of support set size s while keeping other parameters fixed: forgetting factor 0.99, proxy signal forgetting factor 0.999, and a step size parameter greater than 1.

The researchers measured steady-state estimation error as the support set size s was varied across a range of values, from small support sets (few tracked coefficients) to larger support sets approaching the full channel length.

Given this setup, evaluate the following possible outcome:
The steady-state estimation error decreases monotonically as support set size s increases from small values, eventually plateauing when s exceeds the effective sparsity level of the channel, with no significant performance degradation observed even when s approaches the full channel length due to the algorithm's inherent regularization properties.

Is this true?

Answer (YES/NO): NO